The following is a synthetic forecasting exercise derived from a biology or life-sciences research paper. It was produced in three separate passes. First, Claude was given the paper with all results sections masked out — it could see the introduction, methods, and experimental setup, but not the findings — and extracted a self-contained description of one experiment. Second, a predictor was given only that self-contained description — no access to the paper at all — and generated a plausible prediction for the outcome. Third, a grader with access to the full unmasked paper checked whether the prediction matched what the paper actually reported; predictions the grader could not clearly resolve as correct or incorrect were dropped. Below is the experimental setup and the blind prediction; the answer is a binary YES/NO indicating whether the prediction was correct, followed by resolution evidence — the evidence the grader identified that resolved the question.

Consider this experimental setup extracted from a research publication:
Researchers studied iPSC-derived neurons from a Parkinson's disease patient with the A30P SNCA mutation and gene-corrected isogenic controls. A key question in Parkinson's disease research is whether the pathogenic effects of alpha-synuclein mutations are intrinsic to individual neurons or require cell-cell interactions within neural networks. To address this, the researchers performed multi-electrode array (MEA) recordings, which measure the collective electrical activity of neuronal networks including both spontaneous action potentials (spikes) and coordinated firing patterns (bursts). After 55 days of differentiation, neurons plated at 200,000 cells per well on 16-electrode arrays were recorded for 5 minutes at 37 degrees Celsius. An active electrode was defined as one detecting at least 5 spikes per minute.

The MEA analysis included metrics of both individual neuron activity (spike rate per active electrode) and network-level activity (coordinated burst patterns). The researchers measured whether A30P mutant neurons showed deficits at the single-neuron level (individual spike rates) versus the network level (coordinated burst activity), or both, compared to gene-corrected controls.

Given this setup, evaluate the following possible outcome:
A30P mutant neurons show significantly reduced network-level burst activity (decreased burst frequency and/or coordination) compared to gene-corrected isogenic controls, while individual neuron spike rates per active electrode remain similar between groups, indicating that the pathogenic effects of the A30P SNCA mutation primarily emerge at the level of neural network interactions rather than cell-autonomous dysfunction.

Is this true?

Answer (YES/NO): NO